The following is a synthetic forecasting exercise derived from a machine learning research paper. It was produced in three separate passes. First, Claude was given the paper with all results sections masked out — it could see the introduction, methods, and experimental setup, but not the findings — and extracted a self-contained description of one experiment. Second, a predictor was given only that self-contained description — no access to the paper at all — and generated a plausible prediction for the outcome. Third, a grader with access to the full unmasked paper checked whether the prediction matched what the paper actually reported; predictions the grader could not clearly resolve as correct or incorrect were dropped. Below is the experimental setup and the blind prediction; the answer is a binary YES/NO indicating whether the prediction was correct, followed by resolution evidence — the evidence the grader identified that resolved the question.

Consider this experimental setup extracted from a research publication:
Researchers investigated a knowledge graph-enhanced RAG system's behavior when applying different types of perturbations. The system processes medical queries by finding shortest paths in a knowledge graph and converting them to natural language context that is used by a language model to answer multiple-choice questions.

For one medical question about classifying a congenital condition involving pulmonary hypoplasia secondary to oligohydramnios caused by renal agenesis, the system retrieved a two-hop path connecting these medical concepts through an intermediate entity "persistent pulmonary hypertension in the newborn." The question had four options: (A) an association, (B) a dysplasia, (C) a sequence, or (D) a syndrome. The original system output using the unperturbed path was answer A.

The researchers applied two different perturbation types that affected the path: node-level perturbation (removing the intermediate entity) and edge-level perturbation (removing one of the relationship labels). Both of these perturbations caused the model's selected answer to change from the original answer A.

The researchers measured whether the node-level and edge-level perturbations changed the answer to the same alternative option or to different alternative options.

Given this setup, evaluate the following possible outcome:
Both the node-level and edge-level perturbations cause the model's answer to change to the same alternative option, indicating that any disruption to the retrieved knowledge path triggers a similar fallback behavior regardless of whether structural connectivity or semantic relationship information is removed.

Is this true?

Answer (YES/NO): YES